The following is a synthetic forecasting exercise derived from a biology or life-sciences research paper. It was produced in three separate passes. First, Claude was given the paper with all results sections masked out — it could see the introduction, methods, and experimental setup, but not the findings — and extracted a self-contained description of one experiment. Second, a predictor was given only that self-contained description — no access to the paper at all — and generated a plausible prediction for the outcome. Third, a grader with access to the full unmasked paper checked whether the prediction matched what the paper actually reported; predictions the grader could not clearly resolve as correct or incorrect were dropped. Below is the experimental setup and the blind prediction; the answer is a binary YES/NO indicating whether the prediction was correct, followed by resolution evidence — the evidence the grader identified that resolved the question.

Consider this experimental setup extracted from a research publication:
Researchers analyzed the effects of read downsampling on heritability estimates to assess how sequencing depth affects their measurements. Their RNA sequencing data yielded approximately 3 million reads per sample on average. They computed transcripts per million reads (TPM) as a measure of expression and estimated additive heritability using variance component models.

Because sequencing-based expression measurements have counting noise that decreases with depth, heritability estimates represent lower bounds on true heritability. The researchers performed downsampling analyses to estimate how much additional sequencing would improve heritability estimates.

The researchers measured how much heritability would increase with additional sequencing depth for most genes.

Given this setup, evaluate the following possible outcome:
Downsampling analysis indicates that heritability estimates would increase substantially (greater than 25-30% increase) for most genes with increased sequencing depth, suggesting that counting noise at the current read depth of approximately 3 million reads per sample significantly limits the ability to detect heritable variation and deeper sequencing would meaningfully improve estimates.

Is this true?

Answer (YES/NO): NO